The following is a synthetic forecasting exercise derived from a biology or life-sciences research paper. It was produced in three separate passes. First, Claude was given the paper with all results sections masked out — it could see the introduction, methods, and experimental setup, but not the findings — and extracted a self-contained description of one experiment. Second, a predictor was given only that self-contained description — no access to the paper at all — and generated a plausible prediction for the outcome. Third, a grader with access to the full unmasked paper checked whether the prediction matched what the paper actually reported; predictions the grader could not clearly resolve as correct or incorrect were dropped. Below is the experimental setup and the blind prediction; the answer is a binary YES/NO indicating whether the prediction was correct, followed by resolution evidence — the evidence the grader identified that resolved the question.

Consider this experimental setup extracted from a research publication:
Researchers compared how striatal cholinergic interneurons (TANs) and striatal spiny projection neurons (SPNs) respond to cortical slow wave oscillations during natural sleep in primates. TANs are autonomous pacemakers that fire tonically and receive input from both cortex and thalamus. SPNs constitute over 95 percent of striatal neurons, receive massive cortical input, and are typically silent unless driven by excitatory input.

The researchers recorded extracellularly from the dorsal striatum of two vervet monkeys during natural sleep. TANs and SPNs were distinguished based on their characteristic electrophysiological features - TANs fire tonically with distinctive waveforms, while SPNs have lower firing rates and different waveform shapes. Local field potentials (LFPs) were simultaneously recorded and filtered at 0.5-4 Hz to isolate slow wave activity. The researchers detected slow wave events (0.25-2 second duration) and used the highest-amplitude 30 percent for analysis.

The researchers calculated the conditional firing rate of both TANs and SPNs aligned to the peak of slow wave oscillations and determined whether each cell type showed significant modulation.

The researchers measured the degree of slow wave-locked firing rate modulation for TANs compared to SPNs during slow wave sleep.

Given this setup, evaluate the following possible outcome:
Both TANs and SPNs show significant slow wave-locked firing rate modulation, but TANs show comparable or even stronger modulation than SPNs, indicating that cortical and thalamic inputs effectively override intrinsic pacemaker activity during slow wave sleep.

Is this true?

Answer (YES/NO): NO